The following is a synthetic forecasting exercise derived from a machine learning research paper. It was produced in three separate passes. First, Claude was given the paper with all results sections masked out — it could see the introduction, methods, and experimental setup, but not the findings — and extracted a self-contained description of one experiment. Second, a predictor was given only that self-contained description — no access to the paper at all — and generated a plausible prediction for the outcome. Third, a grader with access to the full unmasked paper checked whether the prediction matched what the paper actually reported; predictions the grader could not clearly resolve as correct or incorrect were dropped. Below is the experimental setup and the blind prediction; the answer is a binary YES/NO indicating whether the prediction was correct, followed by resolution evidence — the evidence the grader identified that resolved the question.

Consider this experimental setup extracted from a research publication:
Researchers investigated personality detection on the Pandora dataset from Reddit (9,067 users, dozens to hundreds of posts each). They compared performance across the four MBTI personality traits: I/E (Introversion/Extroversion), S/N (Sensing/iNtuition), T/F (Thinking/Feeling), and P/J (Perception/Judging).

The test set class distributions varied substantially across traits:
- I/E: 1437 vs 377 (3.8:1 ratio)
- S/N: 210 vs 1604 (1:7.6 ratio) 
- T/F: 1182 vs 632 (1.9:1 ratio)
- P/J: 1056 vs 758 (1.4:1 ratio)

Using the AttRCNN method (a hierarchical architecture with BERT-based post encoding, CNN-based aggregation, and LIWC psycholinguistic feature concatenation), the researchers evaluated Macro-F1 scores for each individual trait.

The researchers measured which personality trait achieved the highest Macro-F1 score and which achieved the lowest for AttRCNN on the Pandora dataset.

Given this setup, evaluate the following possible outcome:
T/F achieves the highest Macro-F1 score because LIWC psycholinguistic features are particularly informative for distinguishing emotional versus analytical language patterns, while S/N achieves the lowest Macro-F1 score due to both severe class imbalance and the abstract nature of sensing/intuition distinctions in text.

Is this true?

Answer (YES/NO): NO